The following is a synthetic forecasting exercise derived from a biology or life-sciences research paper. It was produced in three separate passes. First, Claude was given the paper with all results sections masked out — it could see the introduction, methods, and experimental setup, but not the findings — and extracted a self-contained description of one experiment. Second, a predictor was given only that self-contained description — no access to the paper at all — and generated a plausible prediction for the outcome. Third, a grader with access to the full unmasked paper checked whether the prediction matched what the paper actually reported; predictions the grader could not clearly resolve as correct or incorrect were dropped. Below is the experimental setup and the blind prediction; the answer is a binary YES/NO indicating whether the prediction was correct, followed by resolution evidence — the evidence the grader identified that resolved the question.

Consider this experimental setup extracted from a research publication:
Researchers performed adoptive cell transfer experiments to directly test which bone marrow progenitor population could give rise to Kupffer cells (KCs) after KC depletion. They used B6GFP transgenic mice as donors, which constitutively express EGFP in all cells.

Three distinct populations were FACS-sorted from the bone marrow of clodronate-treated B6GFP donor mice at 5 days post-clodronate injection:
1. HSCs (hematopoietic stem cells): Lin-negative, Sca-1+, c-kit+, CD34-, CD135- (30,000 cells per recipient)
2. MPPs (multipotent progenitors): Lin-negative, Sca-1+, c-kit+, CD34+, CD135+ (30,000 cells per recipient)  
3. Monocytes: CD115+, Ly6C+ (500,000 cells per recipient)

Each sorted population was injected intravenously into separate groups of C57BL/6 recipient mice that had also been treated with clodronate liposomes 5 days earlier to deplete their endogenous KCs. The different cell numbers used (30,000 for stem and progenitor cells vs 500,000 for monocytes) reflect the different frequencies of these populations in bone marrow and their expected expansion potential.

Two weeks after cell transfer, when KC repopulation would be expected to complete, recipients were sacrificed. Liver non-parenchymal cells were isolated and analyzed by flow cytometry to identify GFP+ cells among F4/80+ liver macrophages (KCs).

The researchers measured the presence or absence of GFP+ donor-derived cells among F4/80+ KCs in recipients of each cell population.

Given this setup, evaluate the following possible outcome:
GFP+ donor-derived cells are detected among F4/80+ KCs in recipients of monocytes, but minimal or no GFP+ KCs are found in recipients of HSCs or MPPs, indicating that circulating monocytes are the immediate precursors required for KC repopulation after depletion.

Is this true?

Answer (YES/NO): NO